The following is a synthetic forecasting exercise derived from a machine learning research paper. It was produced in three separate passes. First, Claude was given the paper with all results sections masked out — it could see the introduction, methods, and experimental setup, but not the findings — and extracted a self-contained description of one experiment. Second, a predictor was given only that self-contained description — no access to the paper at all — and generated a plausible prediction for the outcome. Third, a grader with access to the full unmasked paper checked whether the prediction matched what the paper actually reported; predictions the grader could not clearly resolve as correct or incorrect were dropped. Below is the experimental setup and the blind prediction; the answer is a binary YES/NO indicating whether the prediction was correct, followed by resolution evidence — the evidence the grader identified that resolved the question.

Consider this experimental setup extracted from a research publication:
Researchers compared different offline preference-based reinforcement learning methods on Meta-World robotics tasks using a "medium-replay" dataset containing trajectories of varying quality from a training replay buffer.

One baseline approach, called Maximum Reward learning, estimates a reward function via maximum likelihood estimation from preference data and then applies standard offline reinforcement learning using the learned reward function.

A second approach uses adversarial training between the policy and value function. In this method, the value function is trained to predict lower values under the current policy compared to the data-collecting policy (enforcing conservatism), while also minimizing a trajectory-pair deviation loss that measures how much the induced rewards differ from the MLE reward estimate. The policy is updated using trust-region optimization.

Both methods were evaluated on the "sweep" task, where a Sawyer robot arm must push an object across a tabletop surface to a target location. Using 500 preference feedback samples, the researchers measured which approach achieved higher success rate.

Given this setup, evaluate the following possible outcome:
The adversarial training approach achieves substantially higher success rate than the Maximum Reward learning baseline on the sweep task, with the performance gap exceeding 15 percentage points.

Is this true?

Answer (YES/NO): NO